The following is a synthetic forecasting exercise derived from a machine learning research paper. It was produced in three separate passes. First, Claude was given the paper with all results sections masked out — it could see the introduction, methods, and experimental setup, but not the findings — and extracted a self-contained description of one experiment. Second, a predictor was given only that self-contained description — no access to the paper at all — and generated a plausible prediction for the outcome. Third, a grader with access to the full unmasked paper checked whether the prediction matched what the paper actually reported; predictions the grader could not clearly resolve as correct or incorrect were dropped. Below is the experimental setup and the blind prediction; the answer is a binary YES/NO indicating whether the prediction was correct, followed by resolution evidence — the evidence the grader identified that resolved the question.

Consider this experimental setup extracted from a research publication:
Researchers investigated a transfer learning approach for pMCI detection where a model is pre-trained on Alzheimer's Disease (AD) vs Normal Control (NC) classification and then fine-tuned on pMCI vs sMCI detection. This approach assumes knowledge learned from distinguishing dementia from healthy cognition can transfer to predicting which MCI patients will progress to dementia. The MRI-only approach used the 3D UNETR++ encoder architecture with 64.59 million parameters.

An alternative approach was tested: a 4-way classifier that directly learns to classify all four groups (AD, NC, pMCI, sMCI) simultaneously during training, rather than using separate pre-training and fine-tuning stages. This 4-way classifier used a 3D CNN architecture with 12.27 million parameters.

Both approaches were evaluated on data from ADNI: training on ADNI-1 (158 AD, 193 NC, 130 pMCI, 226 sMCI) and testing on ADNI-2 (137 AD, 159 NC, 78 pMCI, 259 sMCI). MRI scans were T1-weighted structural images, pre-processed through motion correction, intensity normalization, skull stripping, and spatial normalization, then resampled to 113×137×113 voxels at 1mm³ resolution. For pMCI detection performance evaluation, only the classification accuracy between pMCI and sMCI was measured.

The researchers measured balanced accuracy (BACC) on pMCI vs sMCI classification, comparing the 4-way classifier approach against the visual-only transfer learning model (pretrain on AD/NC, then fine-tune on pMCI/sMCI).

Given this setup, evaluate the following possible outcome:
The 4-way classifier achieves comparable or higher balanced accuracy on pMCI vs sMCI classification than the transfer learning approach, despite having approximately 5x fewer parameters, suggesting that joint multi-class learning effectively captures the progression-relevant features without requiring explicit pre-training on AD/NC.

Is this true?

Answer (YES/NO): YES